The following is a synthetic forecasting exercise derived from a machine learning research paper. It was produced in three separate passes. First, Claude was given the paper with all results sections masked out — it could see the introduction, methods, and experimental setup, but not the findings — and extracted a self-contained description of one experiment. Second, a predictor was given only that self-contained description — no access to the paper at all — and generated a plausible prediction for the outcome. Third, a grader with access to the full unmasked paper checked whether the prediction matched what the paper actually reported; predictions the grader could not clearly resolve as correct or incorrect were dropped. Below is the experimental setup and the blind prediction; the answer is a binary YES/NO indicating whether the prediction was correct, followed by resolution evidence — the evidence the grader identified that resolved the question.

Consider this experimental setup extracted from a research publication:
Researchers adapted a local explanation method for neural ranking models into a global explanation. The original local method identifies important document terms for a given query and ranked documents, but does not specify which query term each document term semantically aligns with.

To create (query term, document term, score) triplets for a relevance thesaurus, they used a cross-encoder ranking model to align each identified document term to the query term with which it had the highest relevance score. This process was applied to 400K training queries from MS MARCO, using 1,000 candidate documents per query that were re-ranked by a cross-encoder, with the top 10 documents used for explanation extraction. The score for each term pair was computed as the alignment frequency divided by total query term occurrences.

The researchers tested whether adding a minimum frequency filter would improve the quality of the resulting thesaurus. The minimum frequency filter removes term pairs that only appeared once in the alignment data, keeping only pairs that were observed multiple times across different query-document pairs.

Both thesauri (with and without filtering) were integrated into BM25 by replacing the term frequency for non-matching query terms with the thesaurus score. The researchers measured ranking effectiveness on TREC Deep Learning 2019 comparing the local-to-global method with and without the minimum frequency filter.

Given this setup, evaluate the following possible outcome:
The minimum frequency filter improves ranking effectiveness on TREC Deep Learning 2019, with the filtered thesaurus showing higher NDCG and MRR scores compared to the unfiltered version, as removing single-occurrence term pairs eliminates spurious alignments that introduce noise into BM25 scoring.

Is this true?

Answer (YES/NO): YES